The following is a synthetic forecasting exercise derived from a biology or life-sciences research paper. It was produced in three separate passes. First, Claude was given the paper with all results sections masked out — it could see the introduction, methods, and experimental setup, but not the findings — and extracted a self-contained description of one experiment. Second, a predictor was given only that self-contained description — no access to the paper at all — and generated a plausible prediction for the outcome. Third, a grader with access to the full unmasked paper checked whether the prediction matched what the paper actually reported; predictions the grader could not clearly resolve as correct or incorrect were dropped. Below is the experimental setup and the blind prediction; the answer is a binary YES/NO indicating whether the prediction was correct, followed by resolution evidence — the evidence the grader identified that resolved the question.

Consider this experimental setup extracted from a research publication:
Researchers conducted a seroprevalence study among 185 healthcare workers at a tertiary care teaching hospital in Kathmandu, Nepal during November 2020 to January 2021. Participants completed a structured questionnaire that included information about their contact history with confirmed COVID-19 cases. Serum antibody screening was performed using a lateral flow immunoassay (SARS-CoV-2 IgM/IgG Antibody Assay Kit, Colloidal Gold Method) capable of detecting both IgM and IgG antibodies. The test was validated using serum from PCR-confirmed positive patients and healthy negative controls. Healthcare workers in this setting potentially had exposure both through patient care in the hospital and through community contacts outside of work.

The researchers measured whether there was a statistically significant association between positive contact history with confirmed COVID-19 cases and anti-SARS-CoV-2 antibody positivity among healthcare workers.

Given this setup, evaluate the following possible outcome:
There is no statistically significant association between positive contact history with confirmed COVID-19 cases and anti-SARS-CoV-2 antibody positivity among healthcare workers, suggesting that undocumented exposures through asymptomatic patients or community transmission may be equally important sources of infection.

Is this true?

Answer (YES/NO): NO